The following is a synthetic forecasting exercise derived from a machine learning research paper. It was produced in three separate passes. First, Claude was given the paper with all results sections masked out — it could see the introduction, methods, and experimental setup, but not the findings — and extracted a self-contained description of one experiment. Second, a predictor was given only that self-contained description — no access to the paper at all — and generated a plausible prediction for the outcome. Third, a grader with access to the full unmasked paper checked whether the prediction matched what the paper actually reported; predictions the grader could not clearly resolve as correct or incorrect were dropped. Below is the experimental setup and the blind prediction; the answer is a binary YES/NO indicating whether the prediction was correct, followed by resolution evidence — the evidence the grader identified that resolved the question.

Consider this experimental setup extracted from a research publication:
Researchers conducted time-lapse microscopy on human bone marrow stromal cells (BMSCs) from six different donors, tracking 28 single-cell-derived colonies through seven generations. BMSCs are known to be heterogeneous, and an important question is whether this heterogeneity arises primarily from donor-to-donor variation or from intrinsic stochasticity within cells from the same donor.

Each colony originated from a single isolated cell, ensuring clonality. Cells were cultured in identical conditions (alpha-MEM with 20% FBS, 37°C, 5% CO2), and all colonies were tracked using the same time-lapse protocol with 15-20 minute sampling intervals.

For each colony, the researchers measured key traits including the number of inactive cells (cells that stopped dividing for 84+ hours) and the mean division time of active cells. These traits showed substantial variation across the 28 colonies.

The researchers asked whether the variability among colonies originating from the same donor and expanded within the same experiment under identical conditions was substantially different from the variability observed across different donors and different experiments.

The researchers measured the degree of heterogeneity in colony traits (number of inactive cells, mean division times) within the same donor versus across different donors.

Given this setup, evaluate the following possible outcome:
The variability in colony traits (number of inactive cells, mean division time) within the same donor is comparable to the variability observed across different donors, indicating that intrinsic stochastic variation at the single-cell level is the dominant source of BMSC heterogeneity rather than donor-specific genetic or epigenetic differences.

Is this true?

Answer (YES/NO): YES